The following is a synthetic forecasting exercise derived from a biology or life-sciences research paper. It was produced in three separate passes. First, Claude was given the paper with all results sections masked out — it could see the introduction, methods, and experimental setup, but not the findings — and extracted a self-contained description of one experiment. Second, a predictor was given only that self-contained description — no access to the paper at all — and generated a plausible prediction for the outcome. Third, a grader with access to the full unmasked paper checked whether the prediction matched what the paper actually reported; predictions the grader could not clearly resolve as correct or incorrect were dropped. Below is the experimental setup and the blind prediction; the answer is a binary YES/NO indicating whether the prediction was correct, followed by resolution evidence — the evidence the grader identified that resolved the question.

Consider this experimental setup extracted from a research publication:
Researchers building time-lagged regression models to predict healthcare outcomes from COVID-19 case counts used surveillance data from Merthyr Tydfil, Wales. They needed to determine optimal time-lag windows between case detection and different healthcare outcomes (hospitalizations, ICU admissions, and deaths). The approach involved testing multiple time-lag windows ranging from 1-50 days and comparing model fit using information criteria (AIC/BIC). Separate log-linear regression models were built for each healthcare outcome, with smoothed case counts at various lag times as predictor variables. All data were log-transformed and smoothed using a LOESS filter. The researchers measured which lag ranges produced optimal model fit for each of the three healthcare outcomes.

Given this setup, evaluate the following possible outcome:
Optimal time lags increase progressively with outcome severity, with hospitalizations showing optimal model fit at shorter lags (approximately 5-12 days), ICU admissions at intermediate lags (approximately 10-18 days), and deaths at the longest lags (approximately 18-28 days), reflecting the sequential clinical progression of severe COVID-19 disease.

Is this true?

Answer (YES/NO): NO